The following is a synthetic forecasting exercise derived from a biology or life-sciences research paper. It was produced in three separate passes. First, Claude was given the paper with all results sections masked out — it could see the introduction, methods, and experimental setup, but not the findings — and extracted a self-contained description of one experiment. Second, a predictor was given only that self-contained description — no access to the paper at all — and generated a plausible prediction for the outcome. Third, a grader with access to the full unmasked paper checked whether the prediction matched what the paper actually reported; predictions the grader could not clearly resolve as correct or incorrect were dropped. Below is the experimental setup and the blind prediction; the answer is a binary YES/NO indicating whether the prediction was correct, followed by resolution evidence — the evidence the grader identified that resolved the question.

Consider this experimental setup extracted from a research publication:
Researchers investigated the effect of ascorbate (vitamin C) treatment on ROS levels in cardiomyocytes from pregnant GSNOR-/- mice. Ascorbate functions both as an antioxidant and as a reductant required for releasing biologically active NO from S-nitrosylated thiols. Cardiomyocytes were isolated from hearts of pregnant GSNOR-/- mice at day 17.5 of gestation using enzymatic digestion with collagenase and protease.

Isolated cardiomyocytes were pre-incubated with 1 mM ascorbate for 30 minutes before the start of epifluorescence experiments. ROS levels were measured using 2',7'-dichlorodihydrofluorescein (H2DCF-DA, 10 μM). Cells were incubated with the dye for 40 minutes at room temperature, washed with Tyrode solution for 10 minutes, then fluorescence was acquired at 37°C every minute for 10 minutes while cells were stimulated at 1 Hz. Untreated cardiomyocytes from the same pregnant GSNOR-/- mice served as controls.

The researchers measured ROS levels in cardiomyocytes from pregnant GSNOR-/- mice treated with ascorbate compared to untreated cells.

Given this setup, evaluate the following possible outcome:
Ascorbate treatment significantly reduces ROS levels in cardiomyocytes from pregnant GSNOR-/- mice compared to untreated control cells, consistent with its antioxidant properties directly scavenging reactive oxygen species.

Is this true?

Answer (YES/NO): YES